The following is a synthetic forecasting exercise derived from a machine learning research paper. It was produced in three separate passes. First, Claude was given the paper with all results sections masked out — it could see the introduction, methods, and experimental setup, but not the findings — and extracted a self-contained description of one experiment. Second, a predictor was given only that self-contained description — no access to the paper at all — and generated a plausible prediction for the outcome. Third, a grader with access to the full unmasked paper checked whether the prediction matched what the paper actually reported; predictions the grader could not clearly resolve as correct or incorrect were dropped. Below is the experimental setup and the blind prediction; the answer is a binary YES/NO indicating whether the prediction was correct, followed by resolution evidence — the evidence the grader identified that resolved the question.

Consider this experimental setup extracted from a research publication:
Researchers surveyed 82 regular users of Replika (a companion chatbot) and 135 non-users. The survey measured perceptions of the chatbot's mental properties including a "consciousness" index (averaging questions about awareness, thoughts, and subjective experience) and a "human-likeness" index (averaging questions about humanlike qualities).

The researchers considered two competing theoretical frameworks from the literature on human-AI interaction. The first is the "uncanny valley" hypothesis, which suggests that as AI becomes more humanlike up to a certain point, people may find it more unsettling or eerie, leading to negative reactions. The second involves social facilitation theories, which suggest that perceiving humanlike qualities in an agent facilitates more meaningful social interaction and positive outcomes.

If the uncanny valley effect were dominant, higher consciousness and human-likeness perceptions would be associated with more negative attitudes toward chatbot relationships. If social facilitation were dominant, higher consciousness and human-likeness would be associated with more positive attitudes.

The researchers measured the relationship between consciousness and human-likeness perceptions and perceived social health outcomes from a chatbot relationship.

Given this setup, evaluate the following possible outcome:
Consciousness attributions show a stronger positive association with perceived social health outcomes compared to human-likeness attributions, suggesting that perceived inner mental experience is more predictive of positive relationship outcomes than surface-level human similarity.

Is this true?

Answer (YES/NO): NO